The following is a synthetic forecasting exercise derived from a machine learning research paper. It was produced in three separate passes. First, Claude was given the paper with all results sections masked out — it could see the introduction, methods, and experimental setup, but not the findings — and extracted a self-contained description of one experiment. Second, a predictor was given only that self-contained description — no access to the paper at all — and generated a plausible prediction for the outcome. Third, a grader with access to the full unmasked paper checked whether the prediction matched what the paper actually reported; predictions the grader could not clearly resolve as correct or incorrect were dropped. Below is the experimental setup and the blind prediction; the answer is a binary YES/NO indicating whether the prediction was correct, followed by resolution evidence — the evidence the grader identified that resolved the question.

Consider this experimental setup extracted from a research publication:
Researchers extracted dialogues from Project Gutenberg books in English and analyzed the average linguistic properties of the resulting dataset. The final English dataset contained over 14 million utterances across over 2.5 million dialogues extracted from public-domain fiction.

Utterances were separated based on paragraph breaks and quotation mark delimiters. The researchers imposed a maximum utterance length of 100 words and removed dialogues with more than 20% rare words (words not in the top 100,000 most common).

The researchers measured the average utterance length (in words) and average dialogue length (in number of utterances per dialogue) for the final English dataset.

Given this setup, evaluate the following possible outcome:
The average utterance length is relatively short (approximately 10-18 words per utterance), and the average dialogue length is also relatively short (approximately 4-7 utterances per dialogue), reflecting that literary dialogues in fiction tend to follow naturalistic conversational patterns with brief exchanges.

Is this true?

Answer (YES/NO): NO